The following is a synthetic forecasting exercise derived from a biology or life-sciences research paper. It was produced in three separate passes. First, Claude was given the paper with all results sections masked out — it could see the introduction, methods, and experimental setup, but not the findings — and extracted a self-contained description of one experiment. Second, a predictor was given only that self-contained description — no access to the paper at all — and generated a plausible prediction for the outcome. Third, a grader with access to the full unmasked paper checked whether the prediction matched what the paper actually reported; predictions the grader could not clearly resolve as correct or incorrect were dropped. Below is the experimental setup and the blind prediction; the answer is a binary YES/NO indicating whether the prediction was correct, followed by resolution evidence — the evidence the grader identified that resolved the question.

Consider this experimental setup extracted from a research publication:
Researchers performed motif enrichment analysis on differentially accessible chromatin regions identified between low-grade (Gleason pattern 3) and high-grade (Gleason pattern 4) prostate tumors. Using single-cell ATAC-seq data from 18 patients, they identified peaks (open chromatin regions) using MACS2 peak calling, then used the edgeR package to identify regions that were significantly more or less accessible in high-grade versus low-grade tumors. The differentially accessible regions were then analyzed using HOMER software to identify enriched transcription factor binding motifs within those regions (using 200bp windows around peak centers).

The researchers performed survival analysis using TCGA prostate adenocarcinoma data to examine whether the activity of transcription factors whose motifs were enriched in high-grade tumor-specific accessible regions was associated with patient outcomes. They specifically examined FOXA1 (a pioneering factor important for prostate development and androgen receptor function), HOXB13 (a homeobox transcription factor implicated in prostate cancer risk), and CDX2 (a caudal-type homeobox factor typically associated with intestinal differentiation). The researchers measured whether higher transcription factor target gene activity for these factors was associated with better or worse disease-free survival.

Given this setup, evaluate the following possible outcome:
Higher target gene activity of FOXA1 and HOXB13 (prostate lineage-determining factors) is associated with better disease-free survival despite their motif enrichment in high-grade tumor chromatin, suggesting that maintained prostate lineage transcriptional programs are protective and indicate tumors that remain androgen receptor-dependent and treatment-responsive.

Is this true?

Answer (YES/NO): NO